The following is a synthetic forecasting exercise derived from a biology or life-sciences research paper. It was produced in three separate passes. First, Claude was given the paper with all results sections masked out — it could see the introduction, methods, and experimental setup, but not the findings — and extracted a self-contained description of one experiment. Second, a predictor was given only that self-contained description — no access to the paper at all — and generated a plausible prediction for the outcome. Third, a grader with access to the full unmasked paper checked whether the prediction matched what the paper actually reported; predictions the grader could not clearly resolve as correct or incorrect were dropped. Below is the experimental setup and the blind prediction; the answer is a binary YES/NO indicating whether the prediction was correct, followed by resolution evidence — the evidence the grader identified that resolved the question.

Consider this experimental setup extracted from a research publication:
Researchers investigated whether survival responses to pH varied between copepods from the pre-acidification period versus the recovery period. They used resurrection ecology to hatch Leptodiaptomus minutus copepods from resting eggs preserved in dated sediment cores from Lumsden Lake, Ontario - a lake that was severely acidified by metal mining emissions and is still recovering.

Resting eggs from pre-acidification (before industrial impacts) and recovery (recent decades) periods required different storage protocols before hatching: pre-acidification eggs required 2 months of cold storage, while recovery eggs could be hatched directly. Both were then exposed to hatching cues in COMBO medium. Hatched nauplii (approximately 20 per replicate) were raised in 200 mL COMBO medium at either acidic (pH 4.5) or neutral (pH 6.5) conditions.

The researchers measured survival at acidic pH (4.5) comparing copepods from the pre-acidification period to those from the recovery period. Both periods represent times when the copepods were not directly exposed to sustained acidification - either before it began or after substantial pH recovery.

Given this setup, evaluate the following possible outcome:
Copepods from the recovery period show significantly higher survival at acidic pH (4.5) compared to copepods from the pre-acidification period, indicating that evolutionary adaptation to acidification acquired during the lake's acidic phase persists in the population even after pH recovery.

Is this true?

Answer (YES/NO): NO